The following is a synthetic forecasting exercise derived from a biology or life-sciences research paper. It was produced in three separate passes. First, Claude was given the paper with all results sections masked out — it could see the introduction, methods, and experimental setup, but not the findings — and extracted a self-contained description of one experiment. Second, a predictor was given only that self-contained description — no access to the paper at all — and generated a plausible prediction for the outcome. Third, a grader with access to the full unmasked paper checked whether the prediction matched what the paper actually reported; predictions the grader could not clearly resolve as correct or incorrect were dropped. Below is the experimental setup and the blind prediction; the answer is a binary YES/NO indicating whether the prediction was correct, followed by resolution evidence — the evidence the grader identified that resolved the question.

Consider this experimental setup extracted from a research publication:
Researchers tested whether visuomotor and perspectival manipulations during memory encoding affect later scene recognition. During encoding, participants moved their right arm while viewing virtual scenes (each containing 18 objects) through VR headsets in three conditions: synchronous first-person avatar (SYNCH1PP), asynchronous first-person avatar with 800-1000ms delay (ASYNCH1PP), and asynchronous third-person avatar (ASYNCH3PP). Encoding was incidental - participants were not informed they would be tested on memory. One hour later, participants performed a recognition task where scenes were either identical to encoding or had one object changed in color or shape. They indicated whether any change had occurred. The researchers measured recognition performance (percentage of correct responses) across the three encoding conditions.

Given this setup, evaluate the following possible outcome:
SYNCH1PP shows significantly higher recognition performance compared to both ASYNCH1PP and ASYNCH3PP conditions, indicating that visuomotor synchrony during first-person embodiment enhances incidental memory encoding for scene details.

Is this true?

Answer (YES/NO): NO